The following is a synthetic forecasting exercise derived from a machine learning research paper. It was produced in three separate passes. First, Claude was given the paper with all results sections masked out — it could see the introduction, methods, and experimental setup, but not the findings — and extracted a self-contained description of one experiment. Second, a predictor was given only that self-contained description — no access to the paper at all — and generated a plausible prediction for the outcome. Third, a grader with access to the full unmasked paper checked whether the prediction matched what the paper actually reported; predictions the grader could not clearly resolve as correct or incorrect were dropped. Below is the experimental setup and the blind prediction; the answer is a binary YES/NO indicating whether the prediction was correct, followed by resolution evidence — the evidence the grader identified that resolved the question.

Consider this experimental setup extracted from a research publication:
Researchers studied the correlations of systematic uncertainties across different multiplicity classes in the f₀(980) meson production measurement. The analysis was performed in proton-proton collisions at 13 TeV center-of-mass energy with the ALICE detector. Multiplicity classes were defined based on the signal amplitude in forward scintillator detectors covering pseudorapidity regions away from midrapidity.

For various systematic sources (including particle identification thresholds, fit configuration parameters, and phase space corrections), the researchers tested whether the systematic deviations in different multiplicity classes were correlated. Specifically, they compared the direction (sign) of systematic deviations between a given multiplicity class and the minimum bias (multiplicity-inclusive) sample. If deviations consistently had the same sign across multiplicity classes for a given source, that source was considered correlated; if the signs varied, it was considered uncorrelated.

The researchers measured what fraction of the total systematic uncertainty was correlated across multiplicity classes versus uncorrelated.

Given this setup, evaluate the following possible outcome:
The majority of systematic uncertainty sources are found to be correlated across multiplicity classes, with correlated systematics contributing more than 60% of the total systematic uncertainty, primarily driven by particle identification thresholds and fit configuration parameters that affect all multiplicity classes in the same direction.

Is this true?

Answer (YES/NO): NO